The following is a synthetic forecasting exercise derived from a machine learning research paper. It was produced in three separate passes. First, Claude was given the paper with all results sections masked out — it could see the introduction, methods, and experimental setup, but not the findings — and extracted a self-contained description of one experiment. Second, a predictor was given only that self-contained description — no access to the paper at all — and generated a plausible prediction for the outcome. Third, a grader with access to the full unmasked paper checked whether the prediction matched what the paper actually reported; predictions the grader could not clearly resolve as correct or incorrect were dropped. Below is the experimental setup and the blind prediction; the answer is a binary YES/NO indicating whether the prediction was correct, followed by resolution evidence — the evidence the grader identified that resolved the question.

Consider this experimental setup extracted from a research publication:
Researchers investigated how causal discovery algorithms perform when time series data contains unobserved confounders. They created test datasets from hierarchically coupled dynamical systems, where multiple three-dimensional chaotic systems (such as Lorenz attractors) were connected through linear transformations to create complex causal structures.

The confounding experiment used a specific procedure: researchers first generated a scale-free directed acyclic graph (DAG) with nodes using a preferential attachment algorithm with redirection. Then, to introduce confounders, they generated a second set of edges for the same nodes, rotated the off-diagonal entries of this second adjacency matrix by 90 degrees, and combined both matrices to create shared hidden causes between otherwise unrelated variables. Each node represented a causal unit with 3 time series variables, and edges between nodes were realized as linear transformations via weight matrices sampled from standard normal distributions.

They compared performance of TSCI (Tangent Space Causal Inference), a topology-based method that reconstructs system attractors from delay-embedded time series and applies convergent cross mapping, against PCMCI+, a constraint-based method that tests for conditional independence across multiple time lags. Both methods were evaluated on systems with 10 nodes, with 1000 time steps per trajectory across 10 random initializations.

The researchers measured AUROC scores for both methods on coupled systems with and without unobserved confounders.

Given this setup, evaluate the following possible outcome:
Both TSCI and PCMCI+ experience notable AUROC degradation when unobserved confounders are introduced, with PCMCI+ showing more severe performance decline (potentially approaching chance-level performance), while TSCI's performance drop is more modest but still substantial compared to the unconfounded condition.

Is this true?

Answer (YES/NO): NO